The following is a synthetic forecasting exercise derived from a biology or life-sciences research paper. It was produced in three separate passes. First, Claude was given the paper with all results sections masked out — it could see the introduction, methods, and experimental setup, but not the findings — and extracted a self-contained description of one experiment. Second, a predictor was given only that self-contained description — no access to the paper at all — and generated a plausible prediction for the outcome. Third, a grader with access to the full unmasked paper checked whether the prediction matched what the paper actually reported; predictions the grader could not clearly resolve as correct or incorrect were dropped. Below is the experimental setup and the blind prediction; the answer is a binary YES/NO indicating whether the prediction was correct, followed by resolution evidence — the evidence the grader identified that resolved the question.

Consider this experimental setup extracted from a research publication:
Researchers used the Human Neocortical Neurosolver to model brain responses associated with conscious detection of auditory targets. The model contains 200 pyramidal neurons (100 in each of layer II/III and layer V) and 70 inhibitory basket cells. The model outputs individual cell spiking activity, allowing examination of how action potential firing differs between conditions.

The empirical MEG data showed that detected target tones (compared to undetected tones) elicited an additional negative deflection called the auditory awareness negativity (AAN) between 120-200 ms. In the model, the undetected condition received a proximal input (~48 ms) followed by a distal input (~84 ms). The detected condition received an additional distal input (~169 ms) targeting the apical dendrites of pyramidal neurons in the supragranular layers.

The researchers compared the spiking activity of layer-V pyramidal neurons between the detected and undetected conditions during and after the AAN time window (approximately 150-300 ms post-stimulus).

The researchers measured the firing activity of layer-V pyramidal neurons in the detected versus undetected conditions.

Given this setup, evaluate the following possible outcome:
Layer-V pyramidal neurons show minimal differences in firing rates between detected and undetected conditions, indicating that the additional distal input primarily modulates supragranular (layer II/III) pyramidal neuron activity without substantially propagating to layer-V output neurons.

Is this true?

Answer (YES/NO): NO